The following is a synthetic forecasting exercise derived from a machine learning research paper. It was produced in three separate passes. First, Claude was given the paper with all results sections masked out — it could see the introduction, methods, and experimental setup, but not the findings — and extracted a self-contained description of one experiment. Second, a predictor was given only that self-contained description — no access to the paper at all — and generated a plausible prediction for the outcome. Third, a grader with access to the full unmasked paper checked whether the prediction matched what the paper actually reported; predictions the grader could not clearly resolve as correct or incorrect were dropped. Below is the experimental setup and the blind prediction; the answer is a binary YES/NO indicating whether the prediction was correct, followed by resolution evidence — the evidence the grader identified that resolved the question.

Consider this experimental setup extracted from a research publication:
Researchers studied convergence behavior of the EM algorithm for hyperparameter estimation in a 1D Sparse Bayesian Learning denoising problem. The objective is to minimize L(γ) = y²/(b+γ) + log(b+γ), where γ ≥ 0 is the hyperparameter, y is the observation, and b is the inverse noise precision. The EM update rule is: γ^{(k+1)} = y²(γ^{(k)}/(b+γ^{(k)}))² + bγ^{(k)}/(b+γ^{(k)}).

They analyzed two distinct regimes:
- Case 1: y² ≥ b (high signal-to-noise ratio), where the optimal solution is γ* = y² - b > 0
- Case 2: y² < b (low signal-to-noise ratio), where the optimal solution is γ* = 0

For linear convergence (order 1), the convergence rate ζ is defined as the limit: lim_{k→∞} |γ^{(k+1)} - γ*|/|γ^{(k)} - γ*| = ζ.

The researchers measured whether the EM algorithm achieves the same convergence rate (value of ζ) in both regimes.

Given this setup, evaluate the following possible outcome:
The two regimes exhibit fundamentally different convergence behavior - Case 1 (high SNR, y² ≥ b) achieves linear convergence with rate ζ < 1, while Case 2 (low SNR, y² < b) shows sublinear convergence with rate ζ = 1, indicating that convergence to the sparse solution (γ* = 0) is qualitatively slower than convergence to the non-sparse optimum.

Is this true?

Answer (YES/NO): YES